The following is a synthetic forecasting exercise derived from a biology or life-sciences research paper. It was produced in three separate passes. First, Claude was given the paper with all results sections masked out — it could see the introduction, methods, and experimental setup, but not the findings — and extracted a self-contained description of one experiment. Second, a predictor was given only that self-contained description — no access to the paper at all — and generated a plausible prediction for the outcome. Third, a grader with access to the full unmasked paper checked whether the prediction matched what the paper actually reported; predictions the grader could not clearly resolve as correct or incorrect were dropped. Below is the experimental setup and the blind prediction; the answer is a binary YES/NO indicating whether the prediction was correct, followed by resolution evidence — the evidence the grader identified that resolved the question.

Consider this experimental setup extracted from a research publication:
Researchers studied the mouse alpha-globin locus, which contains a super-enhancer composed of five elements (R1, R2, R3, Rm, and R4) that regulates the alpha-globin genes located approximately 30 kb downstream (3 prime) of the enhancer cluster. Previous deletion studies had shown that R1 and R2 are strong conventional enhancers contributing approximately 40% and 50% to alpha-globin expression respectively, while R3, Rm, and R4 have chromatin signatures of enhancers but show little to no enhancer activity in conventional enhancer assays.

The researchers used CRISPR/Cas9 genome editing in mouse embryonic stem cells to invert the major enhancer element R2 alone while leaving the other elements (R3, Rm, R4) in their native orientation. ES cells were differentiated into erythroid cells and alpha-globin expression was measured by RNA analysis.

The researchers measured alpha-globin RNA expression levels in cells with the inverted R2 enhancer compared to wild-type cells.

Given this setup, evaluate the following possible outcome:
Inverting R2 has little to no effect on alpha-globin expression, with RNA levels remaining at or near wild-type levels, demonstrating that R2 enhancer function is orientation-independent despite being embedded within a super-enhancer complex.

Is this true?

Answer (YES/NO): NO